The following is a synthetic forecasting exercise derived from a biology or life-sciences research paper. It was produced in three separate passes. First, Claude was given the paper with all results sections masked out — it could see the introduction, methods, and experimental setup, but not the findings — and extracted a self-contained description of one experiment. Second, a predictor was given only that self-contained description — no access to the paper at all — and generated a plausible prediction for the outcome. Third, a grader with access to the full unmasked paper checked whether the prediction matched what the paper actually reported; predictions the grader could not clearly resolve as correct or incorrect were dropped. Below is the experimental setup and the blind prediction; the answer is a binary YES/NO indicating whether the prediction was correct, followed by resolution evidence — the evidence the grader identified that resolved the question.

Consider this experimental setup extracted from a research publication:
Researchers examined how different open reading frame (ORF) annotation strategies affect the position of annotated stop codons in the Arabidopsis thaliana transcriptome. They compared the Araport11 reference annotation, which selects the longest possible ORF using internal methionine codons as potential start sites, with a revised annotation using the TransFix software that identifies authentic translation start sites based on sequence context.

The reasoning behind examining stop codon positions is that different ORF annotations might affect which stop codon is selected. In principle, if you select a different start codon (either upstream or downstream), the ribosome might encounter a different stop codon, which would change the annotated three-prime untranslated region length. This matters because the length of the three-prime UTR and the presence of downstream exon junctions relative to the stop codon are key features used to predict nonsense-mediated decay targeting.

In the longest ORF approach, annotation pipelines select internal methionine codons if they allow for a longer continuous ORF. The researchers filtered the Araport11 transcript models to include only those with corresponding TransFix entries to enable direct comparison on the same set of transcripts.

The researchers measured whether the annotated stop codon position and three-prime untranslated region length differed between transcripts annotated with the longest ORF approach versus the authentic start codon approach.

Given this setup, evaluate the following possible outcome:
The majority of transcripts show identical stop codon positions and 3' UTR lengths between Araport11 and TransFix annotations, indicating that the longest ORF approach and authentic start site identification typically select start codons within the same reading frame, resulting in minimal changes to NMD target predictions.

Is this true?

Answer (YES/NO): NO